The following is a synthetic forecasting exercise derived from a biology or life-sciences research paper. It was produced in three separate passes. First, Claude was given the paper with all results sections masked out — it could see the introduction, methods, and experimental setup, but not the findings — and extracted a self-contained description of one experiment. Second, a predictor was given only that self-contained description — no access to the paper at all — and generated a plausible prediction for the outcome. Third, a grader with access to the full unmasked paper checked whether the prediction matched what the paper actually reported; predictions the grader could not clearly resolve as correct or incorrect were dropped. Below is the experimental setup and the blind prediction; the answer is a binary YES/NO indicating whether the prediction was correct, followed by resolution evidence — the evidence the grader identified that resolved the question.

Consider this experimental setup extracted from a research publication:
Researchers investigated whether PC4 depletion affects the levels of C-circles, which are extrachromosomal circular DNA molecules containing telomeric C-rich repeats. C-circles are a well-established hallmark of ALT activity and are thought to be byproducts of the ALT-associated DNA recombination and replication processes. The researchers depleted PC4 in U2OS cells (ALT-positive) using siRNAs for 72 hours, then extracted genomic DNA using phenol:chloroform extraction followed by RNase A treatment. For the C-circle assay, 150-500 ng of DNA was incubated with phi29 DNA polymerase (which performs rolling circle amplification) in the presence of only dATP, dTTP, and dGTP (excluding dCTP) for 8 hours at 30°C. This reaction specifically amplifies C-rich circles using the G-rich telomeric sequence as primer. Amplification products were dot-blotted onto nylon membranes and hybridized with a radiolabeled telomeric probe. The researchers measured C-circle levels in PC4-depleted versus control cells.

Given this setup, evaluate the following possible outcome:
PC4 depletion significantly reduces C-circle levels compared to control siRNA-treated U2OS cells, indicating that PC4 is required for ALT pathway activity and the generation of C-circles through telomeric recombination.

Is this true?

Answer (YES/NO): NO